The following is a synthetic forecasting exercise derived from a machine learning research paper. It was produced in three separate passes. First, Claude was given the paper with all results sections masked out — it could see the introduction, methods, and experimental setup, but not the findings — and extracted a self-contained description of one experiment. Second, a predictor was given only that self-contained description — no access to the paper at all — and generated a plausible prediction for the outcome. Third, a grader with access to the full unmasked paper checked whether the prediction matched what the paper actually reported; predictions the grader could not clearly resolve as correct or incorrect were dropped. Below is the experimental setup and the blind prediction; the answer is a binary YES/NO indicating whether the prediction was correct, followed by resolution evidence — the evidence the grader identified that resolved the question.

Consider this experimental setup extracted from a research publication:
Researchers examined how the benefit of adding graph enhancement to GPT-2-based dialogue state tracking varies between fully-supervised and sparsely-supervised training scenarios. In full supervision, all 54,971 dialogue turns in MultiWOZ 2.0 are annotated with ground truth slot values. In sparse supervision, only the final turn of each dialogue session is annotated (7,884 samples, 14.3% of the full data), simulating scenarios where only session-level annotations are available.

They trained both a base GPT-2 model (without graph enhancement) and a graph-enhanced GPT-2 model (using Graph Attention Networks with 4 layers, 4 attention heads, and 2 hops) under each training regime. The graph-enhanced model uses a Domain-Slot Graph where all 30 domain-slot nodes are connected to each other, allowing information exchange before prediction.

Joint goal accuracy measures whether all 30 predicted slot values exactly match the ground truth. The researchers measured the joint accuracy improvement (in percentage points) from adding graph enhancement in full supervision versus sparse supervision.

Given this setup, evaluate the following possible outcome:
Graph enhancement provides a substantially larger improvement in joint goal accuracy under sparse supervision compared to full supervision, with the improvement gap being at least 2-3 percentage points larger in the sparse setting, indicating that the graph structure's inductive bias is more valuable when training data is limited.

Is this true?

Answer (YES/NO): NO